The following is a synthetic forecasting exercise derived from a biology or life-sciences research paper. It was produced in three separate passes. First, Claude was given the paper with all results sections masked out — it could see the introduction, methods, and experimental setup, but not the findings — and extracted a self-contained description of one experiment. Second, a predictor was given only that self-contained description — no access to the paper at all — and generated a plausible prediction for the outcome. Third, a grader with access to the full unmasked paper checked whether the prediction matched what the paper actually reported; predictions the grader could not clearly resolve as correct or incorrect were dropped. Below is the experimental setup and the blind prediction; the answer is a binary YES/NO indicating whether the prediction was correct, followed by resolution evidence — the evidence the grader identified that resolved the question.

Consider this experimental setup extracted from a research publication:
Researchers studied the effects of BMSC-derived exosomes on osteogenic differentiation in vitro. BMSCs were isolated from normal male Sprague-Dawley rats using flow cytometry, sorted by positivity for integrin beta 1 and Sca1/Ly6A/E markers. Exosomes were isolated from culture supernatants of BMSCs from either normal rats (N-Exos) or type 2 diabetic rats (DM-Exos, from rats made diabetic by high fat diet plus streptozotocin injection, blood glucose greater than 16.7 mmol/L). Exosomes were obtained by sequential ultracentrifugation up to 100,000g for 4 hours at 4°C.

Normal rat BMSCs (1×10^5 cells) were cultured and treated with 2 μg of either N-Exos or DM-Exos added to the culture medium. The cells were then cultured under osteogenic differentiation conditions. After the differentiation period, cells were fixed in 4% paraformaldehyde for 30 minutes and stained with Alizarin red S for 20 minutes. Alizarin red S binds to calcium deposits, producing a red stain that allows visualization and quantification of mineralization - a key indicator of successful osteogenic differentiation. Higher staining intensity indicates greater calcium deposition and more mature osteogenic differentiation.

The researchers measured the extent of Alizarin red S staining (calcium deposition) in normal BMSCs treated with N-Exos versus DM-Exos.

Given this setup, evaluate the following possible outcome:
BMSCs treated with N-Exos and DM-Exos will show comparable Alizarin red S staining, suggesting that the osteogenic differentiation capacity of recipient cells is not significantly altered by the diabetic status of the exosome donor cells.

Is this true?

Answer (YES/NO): NO